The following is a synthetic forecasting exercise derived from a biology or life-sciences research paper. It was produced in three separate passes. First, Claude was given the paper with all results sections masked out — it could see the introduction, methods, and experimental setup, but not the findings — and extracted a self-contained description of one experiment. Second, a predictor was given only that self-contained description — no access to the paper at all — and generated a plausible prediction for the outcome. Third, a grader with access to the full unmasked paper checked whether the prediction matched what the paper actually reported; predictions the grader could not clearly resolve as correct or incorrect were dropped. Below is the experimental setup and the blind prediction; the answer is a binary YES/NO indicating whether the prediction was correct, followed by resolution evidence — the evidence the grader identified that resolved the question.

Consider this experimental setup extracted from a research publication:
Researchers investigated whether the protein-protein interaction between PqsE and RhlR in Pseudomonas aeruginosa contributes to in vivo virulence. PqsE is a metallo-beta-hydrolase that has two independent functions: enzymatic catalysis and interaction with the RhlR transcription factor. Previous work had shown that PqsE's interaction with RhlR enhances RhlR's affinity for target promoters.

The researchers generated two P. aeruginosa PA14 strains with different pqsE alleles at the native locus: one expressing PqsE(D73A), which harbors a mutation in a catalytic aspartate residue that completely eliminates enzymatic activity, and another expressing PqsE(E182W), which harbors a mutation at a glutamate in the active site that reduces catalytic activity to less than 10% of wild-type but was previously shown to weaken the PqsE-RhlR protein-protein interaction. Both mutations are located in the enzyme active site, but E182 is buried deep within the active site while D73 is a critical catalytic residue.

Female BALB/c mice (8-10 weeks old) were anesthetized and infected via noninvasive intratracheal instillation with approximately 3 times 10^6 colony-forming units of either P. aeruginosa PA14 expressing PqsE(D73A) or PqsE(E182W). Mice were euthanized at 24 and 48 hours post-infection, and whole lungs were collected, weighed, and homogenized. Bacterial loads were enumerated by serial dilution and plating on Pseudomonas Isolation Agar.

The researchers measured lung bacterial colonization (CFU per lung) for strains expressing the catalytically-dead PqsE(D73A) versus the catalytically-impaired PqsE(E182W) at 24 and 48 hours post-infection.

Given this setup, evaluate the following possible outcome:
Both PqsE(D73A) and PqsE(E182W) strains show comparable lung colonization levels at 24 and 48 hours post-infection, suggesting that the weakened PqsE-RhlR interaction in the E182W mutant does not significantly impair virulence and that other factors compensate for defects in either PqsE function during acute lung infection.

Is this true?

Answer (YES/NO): NO